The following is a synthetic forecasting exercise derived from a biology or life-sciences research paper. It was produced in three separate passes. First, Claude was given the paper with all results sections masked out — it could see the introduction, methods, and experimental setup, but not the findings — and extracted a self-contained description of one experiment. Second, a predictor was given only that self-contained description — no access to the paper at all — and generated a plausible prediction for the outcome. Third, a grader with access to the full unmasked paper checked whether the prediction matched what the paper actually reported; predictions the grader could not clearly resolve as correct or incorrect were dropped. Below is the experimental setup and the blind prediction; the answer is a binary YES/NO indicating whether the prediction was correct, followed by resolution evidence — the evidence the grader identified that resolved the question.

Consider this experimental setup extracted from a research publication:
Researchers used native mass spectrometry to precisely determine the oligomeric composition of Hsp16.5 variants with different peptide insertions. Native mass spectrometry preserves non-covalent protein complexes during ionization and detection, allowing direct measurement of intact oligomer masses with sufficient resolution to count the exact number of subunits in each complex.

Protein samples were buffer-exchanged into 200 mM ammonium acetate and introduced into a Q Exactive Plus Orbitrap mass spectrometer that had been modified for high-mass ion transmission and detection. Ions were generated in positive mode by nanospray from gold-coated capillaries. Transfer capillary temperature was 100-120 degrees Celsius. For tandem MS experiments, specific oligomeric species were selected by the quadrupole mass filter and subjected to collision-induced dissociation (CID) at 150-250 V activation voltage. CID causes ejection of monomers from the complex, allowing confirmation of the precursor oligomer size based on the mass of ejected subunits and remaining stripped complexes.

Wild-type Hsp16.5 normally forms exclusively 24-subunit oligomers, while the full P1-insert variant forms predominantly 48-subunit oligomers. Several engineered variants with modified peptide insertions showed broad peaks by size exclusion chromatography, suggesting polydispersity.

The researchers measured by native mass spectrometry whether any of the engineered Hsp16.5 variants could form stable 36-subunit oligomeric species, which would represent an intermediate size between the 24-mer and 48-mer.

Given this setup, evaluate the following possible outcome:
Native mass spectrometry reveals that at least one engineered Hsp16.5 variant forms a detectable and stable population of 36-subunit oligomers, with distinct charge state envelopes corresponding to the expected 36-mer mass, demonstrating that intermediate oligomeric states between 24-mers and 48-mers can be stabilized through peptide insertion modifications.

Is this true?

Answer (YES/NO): YES